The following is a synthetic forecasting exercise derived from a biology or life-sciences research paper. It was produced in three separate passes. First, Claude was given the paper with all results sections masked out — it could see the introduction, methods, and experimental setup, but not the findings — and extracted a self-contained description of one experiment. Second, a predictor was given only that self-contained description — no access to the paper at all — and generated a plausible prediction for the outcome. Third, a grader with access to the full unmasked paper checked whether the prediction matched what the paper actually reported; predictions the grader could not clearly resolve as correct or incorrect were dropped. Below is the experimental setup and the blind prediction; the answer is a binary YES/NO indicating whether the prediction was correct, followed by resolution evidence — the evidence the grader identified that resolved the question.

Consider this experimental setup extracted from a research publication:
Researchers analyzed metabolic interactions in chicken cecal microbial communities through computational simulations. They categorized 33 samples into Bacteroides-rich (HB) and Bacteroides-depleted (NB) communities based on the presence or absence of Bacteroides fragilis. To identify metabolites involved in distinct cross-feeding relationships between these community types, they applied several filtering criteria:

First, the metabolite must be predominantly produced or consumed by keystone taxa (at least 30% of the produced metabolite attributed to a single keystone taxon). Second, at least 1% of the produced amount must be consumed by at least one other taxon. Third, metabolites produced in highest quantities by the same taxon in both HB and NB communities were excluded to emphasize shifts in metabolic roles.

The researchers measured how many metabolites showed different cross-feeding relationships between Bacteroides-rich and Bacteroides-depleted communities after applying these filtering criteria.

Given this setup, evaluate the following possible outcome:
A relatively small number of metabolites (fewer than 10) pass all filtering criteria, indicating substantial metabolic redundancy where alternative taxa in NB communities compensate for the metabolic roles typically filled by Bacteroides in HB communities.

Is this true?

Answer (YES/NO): NO